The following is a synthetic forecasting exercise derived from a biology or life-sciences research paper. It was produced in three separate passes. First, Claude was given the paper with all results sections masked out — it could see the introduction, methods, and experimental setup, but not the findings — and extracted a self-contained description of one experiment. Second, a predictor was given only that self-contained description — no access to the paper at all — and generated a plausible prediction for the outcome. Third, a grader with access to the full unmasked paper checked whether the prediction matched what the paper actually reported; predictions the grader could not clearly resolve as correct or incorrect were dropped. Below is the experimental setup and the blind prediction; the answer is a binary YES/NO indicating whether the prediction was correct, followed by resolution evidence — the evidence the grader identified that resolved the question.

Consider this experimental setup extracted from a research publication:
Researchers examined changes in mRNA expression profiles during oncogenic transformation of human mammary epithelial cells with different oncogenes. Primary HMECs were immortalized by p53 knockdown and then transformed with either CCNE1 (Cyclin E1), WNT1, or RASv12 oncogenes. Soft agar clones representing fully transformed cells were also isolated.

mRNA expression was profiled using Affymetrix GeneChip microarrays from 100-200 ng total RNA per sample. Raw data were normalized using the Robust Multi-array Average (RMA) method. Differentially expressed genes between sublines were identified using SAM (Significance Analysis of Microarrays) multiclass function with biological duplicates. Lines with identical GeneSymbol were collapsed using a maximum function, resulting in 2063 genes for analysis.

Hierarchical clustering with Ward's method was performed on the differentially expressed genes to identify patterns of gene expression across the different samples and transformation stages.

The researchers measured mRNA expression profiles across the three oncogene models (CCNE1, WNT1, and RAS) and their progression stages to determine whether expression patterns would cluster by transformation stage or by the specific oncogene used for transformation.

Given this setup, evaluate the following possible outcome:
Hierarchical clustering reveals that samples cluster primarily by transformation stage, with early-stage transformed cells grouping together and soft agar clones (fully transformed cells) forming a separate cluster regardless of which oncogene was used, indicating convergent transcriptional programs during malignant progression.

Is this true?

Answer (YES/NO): NO